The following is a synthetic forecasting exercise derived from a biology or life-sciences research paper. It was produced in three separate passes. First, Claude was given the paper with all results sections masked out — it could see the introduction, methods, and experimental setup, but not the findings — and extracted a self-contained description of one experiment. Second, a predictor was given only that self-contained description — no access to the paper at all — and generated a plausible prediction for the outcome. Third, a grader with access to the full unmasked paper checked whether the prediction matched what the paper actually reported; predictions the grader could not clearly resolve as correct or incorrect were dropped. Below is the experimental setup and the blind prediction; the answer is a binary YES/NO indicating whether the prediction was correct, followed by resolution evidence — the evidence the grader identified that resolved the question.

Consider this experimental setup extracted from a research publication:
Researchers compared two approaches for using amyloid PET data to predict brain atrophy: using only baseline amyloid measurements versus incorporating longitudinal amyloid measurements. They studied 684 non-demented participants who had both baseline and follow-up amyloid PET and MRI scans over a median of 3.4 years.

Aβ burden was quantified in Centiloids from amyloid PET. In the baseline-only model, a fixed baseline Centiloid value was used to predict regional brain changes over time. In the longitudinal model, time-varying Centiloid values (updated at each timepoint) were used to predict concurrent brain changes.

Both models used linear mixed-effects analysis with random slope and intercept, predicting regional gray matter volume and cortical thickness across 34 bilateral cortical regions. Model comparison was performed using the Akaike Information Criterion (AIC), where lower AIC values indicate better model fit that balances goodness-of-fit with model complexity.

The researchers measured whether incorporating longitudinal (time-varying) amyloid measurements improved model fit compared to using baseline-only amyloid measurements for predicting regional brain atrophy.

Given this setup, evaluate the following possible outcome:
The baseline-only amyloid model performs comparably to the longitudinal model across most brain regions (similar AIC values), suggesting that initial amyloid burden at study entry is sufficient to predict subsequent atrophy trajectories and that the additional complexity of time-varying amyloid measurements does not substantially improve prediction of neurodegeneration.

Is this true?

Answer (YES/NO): YES